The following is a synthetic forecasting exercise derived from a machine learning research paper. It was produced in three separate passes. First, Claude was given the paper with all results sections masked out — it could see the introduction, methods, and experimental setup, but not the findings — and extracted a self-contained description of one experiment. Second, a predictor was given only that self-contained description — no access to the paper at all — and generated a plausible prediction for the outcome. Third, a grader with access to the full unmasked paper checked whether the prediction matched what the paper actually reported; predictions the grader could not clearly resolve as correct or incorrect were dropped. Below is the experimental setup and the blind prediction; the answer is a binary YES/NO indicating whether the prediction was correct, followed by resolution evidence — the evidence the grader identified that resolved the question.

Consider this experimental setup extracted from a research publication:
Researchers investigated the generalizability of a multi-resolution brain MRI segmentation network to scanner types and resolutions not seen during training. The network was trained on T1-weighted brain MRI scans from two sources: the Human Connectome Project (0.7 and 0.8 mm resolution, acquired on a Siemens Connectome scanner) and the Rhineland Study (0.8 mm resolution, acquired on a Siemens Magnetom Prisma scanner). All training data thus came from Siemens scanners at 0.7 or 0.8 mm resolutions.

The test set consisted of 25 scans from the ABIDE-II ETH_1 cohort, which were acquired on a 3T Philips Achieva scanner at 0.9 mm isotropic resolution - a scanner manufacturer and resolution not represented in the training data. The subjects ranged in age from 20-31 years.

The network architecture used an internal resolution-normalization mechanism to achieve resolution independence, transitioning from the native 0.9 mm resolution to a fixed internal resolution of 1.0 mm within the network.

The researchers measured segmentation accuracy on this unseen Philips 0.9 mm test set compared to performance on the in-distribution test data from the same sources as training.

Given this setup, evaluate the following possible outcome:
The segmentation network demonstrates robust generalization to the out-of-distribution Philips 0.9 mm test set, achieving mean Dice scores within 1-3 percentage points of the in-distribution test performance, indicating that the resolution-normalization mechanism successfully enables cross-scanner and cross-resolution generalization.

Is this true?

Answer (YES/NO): NO